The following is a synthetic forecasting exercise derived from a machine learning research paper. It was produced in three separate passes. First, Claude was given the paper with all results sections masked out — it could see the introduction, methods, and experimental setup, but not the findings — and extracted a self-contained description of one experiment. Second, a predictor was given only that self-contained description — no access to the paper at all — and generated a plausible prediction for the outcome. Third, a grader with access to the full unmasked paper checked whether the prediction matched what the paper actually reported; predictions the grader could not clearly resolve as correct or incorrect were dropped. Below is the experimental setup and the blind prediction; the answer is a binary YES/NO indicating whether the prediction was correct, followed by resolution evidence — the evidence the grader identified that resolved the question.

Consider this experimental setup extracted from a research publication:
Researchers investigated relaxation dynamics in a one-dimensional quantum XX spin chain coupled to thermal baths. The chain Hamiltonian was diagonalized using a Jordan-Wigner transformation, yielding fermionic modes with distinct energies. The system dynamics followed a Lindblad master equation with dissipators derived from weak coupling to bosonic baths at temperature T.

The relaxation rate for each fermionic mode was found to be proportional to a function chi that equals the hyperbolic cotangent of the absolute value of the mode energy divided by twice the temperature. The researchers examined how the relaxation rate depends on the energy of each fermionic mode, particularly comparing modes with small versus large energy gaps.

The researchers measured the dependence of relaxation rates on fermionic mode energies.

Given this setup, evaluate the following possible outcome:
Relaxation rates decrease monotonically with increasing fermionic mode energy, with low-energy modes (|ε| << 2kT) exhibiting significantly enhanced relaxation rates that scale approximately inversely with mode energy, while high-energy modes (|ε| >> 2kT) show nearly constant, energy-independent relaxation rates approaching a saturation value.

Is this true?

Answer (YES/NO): YES